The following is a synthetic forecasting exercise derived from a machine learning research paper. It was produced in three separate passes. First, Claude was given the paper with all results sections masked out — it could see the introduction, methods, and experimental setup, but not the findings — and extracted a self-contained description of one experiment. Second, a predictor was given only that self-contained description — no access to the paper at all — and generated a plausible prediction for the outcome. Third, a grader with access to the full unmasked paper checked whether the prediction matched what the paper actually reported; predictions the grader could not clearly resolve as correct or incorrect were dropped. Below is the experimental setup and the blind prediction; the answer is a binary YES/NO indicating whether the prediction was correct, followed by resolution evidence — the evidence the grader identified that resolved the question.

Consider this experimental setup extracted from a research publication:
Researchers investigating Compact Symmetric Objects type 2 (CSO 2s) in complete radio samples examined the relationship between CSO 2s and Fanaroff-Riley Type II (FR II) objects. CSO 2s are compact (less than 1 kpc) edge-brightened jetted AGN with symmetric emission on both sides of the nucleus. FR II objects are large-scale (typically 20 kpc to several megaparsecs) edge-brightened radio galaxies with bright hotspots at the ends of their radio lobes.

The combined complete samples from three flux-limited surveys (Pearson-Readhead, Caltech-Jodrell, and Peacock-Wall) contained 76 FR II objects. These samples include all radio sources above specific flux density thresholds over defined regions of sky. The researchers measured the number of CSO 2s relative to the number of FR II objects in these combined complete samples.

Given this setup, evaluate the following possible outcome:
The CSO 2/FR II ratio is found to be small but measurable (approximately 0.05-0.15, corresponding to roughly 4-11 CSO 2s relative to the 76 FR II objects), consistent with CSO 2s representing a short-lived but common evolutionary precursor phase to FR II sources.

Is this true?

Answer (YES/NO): NO